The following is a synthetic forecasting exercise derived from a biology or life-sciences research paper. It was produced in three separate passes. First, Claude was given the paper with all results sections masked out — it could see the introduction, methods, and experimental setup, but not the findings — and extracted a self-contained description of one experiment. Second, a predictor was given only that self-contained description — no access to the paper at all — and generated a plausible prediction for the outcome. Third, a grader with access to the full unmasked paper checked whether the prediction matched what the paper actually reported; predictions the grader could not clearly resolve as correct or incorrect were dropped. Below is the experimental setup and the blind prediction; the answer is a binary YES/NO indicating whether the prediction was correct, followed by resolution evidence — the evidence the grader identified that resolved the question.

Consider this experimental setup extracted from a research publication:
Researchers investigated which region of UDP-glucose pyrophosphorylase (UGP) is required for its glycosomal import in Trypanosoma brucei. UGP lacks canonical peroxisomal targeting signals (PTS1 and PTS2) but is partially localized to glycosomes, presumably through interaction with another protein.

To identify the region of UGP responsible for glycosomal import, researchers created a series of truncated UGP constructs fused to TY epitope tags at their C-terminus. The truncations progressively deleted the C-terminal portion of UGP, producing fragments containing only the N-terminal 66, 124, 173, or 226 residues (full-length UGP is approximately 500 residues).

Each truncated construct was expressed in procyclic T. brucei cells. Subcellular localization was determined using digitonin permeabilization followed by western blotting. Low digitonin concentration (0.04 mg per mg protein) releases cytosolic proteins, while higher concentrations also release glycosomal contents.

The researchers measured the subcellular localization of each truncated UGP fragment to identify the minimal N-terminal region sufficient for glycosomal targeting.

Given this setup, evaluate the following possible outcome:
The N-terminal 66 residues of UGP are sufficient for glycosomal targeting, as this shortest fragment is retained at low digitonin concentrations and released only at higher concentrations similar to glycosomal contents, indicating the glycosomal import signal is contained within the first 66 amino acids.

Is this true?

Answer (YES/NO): NO